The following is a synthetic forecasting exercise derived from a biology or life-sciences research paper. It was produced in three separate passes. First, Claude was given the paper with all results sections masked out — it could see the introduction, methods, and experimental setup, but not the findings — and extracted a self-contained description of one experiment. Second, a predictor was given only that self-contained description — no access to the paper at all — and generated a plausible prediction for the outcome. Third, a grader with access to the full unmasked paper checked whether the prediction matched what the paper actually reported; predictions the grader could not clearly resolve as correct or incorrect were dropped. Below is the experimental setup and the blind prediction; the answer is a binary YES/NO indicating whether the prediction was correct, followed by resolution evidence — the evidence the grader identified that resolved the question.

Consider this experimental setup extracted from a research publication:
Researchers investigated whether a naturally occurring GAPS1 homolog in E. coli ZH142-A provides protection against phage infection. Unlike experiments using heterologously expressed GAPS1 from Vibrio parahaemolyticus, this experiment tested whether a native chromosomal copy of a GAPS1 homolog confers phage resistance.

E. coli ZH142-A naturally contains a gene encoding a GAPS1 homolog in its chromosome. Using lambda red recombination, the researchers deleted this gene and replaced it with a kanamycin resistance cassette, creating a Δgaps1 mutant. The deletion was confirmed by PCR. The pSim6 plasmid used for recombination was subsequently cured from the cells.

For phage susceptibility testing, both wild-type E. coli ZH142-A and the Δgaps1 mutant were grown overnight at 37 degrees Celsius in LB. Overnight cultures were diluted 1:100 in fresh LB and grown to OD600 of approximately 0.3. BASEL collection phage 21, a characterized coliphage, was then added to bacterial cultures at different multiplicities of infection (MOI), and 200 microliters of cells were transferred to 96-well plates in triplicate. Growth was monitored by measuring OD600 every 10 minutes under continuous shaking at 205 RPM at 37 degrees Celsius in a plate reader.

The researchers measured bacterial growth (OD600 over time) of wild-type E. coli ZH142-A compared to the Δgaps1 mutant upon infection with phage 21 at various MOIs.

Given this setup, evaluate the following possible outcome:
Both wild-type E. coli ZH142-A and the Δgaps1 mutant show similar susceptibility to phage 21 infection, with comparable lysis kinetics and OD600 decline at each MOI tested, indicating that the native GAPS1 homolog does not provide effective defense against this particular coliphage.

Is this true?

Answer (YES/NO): NO